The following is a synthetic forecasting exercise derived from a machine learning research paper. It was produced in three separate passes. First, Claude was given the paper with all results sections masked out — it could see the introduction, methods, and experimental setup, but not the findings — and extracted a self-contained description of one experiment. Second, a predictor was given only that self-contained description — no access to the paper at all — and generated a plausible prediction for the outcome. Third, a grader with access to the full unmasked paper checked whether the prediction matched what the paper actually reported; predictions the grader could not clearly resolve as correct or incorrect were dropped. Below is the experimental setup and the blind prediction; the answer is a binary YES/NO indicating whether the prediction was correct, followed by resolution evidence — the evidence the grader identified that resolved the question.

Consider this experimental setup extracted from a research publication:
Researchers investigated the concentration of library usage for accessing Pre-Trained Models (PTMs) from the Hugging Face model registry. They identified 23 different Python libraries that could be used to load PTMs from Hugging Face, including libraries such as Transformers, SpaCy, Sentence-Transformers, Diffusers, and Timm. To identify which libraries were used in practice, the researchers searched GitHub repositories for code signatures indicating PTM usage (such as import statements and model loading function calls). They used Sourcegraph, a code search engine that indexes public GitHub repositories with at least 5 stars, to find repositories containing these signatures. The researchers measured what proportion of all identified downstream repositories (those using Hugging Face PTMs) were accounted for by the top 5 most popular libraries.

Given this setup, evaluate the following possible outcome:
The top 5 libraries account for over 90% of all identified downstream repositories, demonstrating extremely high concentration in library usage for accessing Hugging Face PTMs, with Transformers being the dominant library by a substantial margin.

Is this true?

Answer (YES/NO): YES